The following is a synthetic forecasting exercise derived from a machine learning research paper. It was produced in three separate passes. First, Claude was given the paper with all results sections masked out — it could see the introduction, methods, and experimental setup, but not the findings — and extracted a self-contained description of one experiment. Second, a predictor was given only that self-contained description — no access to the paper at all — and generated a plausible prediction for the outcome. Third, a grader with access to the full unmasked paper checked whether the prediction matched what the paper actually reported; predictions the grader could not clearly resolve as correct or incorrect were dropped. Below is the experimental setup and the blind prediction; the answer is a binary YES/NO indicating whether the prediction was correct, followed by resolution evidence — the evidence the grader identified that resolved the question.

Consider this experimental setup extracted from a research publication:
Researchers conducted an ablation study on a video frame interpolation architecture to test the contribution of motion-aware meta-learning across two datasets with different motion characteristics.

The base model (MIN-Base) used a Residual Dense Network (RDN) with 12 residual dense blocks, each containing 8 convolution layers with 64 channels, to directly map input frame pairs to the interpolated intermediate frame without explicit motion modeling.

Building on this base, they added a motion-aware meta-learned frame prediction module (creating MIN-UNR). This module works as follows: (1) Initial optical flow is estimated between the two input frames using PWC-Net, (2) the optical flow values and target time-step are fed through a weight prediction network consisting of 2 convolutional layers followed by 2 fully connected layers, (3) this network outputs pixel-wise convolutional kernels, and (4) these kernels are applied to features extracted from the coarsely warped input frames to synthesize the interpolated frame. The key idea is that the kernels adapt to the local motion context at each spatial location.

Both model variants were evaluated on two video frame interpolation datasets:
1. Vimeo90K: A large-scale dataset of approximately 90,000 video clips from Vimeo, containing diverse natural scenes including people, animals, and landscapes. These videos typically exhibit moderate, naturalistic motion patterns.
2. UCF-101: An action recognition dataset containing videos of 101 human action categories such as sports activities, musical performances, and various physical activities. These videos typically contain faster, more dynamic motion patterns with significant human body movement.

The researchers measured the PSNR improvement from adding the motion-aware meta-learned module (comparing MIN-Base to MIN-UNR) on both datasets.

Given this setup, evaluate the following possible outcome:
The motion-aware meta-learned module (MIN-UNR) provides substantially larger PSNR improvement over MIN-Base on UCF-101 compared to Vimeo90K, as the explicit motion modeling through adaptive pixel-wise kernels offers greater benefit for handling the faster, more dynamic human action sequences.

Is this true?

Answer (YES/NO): NO